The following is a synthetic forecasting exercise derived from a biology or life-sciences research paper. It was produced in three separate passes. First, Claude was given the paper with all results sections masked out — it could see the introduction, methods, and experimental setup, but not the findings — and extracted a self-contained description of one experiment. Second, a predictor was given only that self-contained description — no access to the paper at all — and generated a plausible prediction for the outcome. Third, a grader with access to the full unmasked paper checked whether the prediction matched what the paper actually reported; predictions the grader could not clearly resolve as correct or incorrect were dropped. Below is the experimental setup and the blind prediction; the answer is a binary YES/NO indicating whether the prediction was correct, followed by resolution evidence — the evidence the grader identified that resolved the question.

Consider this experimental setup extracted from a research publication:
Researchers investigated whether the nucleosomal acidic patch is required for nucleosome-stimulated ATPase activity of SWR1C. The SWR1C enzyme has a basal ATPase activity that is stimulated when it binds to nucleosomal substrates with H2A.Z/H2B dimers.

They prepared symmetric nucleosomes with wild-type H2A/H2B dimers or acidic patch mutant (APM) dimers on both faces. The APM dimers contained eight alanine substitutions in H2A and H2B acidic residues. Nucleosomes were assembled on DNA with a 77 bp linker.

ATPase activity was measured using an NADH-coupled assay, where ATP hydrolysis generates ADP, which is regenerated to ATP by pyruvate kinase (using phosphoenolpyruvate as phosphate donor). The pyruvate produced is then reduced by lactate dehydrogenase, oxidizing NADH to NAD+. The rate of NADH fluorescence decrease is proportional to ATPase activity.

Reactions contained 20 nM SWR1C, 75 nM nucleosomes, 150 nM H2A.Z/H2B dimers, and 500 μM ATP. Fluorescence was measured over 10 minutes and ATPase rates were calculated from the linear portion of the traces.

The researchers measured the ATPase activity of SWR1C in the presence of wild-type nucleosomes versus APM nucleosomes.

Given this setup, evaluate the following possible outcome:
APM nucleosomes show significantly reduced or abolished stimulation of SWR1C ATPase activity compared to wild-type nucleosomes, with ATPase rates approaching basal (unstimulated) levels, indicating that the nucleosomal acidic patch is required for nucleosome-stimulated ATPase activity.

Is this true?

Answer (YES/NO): YES